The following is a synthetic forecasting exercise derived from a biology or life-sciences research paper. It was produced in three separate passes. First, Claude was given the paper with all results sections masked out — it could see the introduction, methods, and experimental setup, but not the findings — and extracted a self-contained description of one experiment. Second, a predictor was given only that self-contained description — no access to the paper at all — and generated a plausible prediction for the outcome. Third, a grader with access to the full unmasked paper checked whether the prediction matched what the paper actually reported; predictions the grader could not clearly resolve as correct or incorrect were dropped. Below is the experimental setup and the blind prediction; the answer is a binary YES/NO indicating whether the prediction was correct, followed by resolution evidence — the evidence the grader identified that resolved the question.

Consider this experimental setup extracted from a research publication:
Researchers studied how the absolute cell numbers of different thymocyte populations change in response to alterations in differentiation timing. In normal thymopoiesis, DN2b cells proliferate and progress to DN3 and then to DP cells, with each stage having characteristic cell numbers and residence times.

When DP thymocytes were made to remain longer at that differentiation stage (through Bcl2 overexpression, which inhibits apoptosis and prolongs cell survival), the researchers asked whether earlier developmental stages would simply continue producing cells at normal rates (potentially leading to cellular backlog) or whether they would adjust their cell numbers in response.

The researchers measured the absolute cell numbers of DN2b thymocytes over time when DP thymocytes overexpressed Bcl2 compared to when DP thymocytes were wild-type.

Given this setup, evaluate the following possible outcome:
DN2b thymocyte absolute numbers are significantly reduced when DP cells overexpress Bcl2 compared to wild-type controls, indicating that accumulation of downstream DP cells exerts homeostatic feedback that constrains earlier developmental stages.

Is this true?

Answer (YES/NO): YES